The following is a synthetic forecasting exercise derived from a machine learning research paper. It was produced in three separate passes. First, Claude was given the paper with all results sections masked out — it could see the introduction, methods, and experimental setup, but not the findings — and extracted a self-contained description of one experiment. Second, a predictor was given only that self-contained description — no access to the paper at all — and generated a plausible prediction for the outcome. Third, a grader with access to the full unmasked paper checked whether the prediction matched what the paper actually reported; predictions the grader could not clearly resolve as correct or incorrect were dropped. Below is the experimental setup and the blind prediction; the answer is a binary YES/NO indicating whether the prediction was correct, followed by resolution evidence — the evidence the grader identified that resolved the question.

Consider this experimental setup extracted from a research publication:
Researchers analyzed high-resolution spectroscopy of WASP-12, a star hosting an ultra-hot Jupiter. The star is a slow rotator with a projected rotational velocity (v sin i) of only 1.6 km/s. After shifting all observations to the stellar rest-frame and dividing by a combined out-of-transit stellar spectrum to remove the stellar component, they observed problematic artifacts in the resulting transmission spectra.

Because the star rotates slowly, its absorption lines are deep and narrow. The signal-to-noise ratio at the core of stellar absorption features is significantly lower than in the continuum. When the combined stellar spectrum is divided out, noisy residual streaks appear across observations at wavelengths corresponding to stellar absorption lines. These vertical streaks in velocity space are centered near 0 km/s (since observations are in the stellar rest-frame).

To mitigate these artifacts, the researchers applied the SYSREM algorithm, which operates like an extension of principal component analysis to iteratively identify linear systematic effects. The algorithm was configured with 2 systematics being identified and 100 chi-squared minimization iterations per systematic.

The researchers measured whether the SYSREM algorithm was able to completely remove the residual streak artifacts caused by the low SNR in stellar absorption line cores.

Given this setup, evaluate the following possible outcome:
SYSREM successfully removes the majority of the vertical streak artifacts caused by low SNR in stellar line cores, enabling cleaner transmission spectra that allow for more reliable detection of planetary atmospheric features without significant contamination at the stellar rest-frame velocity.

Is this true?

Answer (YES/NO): NO